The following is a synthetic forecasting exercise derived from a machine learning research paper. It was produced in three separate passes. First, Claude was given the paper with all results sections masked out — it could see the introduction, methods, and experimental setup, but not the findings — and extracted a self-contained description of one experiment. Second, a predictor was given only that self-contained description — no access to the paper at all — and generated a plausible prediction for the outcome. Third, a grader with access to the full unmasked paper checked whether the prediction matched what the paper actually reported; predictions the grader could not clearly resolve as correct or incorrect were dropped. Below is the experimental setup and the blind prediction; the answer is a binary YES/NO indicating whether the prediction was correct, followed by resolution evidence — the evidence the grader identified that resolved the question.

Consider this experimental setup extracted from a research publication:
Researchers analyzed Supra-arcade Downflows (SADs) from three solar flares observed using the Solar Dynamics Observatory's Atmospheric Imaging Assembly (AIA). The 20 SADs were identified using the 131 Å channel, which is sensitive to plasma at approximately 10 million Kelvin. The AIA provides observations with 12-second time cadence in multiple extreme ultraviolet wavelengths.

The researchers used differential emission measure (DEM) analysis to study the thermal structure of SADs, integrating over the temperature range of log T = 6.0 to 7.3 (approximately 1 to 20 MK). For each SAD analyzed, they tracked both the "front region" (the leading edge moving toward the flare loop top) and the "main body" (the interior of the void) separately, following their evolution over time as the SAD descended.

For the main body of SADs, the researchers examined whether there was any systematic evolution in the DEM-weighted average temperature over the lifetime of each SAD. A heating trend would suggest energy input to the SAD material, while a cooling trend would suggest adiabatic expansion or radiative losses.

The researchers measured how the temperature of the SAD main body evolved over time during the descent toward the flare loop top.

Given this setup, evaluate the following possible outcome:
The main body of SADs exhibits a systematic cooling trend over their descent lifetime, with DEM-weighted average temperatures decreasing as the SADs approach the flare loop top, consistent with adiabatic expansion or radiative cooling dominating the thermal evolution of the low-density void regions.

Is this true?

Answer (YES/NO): NO